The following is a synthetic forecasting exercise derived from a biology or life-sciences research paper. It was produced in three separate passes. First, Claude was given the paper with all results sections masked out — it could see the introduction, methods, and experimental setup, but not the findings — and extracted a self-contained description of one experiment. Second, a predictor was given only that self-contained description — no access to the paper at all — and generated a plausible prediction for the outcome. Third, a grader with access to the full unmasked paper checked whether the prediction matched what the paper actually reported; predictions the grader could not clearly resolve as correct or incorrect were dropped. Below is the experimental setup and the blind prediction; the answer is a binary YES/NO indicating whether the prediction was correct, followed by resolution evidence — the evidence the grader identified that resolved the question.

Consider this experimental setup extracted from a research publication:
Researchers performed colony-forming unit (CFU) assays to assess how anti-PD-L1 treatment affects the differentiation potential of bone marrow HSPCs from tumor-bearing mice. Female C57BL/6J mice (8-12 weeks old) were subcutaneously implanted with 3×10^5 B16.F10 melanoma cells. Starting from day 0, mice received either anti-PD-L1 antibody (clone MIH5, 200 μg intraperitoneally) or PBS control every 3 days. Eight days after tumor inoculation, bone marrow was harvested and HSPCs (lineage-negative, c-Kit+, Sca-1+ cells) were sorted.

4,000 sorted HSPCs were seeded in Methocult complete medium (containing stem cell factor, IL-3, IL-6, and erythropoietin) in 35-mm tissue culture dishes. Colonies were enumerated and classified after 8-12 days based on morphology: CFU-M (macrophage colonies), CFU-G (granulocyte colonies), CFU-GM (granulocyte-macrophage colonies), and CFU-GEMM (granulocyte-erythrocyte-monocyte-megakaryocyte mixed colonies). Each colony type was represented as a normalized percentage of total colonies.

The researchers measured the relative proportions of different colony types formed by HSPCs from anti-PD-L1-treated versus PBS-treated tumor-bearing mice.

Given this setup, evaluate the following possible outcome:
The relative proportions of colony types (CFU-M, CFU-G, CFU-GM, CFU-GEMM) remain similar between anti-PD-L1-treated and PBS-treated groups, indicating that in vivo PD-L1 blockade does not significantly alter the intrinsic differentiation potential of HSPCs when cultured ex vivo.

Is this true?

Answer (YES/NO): NO